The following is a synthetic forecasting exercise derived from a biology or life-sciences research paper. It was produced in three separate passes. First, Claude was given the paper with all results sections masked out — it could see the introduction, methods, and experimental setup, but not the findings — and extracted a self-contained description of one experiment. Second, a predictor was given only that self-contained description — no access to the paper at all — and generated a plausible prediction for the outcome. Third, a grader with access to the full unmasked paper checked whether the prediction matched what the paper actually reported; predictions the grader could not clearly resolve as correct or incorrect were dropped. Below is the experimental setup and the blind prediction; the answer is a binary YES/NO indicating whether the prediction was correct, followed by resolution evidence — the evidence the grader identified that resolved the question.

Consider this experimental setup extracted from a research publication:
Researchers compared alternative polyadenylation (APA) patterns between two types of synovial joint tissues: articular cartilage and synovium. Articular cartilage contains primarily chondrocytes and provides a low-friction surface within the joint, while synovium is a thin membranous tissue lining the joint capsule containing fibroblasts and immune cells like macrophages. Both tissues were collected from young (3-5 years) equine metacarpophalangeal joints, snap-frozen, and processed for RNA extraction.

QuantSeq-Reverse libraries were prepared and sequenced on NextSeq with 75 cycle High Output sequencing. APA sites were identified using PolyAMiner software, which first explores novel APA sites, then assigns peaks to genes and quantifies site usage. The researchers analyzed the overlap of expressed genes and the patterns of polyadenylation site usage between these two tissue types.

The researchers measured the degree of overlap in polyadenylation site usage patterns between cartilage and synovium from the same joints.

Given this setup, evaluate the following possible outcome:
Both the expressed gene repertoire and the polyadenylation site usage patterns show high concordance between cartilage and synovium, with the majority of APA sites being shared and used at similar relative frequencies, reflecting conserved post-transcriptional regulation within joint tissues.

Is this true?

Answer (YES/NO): NO